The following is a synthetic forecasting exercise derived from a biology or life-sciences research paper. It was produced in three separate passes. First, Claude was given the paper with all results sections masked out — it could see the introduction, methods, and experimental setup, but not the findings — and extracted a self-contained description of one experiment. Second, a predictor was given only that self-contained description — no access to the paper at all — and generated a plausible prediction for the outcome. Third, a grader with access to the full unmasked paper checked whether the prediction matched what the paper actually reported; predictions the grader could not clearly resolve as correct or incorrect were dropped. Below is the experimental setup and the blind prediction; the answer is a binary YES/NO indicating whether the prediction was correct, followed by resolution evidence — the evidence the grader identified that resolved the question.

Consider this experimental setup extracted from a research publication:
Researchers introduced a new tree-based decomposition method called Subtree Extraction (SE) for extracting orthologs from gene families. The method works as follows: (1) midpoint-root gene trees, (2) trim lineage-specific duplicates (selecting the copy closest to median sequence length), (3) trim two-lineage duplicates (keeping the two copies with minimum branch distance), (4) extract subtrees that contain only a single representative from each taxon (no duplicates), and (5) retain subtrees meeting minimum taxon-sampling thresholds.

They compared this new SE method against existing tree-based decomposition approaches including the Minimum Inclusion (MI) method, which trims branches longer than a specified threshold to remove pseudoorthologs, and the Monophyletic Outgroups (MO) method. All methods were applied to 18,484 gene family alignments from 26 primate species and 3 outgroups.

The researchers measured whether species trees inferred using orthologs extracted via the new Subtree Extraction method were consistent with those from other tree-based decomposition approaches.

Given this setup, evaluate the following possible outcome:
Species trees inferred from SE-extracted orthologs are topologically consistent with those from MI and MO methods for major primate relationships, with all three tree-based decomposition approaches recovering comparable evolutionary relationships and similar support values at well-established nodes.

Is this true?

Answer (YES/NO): YES